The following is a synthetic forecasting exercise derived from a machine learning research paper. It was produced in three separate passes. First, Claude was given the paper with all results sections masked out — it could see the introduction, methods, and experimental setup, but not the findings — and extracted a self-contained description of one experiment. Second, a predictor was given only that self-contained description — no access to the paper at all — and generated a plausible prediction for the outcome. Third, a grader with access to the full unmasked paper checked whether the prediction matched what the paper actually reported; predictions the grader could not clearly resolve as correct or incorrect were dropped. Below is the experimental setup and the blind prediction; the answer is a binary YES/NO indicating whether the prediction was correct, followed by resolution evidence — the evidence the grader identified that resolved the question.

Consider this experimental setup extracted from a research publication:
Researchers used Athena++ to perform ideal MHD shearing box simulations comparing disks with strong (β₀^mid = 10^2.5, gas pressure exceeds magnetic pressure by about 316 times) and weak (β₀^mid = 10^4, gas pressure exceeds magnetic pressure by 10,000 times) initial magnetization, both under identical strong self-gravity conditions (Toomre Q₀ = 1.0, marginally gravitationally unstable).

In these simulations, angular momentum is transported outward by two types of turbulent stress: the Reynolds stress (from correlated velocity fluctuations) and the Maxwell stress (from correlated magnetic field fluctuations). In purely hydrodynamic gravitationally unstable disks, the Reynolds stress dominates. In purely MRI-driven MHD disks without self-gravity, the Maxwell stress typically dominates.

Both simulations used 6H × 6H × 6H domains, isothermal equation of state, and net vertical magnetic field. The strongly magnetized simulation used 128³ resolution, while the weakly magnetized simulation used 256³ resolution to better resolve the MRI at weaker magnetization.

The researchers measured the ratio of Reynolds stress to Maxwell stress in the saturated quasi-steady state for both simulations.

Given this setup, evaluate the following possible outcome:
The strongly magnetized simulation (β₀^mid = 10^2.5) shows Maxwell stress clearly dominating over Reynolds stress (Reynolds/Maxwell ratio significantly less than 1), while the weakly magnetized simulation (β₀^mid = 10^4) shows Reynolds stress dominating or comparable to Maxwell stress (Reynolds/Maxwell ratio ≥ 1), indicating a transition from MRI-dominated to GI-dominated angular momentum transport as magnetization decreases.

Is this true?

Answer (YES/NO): NO